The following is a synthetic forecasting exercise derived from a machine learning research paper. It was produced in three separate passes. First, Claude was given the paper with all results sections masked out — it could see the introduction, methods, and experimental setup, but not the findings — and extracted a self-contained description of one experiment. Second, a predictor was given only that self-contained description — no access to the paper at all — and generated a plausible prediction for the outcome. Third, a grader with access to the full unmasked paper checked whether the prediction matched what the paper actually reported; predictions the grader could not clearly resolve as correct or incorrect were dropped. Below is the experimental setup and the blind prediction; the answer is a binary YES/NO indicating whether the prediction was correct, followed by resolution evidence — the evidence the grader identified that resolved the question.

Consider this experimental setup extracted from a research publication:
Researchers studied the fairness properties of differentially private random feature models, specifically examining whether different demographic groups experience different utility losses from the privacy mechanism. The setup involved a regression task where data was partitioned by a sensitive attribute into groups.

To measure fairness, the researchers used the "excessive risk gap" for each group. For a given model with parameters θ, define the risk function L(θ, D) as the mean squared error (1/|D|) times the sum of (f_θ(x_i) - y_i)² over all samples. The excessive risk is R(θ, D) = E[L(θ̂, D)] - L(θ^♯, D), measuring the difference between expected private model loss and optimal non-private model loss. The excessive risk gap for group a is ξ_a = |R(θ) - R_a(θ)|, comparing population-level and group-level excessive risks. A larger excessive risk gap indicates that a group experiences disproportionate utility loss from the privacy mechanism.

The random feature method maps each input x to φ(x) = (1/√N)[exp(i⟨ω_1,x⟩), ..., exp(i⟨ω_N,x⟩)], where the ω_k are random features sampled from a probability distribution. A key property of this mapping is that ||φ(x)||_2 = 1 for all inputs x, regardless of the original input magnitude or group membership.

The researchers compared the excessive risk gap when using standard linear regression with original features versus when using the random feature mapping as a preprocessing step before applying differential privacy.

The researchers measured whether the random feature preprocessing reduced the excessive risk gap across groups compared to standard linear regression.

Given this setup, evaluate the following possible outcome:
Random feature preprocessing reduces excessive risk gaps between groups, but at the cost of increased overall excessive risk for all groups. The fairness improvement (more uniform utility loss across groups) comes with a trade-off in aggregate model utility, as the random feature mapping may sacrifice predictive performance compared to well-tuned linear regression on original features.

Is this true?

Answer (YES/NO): NO